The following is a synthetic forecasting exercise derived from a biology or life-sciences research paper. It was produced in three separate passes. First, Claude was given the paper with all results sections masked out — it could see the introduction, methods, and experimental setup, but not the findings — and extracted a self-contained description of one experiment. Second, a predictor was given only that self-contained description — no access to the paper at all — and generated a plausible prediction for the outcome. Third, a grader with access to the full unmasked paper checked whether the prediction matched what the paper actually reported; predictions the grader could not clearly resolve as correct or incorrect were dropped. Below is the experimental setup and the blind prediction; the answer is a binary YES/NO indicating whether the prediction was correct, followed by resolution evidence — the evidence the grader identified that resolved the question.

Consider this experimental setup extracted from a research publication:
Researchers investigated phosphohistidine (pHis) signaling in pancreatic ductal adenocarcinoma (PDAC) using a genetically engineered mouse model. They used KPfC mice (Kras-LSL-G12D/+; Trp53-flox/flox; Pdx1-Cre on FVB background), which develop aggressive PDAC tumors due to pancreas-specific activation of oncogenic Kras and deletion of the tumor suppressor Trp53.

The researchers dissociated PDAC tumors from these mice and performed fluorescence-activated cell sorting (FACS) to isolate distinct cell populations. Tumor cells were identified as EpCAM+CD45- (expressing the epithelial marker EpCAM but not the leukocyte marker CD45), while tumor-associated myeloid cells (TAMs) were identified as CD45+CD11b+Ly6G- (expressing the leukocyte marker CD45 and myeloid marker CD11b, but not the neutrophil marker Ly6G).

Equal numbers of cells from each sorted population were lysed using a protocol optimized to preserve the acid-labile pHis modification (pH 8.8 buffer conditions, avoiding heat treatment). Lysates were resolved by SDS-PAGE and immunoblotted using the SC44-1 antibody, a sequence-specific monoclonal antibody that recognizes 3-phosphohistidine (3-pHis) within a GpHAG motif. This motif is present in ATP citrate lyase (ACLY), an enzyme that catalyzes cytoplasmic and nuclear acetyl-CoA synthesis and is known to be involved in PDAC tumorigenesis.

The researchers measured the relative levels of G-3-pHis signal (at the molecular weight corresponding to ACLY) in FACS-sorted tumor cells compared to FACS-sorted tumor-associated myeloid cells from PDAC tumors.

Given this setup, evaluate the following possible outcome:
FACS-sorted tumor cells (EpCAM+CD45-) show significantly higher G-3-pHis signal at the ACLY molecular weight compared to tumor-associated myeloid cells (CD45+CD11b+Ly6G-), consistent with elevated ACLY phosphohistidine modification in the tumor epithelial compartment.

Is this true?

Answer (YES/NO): NO